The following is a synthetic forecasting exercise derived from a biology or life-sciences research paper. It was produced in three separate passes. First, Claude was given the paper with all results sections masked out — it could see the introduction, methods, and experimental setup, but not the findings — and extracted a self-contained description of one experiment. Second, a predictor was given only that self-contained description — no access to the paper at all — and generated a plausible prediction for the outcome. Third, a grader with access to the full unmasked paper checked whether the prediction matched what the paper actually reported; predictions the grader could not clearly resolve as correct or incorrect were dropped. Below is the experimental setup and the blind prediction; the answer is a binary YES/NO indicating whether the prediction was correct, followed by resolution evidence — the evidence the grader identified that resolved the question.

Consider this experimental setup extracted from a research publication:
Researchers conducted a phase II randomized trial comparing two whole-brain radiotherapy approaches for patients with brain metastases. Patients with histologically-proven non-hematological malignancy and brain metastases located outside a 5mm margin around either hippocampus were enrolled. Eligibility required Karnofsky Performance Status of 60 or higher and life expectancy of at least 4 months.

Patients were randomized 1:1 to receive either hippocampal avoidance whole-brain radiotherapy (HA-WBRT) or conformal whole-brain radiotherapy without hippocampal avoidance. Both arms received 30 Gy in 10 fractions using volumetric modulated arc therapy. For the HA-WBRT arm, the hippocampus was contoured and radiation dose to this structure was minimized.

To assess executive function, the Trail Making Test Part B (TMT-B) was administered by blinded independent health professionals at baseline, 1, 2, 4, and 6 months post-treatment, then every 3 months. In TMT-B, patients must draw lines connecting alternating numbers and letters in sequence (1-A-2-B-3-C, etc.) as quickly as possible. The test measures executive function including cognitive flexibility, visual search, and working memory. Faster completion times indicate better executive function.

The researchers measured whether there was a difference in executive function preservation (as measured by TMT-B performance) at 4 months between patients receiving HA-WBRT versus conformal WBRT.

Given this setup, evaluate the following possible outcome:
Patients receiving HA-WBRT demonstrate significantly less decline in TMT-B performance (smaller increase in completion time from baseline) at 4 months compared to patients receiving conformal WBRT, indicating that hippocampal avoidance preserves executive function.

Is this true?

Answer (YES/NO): NO